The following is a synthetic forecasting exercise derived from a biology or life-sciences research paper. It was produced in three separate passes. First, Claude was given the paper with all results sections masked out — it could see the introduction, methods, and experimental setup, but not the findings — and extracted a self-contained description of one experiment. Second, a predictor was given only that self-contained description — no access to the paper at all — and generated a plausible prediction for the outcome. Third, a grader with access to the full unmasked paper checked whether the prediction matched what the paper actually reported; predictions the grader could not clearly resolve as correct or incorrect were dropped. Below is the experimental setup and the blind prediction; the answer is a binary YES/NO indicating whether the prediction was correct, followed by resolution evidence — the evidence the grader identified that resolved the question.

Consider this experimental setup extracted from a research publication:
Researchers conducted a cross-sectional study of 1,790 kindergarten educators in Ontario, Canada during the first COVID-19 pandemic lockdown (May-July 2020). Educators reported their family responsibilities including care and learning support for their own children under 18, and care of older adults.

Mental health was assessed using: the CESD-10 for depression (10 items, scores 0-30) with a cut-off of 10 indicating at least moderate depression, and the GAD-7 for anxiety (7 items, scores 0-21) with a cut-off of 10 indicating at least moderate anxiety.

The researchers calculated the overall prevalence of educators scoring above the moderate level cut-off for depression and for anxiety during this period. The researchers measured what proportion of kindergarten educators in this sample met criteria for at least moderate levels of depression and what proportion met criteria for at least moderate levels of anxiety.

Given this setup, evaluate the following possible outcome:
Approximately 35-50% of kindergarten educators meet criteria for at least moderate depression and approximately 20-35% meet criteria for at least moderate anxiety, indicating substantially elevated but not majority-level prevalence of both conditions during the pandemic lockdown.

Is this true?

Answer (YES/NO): NO